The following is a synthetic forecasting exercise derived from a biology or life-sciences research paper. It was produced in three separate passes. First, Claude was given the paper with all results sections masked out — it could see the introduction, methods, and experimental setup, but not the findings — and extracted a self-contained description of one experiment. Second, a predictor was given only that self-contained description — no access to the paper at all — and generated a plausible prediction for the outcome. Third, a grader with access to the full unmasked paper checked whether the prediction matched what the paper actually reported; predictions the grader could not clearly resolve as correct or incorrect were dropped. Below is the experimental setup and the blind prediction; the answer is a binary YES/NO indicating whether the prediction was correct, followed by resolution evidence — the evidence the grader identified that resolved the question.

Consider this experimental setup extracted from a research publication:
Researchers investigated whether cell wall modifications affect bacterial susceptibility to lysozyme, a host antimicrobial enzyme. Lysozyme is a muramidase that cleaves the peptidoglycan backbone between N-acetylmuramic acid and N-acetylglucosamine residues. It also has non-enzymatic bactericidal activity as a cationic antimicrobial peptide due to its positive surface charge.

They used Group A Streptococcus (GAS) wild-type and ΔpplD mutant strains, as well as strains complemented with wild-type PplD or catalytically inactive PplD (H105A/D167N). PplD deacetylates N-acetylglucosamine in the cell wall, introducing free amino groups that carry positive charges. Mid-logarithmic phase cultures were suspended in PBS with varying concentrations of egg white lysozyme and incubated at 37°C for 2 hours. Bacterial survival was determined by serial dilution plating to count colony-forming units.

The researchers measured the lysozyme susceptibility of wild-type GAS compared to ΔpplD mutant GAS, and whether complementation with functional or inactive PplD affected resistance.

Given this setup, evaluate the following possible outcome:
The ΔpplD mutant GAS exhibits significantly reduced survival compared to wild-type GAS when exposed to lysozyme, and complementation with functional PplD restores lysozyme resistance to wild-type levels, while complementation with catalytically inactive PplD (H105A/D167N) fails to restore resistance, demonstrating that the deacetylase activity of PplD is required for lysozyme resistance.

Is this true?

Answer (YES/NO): NO